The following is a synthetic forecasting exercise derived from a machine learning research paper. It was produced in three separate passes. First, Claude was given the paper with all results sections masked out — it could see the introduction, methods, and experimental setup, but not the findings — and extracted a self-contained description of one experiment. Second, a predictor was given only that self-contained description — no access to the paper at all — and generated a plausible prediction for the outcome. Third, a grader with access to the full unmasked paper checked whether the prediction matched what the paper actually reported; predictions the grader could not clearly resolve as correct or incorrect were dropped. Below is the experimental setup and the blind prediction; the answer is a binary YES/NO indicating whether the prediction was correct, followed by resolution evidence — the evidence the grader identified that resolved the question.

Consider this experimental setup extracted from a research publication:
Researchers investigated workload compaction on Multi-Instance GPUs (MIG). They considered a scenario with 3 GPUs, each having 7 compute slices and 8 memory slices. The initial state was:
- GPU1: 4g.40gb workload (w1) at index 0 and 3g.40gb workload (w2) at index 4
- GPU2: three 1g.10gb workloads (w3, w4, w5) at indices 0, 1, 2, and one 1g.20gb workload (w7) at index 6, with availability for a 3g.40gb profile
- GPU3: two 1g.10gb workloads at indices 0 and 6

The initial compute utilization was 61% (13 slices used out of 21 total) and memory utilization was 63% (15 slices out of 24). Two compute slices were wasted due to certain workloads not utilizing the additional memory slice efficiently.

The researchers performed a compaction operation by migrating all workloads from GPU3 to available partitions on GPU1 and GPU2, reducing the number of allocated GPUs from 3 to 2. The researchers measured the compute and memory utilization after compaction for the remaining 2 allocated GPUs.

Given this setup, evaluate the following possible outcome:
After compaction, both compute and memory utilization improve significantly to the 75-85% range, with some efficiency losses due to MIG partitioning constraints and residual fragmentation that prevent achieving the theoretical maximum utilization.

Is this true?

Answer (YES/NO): NO